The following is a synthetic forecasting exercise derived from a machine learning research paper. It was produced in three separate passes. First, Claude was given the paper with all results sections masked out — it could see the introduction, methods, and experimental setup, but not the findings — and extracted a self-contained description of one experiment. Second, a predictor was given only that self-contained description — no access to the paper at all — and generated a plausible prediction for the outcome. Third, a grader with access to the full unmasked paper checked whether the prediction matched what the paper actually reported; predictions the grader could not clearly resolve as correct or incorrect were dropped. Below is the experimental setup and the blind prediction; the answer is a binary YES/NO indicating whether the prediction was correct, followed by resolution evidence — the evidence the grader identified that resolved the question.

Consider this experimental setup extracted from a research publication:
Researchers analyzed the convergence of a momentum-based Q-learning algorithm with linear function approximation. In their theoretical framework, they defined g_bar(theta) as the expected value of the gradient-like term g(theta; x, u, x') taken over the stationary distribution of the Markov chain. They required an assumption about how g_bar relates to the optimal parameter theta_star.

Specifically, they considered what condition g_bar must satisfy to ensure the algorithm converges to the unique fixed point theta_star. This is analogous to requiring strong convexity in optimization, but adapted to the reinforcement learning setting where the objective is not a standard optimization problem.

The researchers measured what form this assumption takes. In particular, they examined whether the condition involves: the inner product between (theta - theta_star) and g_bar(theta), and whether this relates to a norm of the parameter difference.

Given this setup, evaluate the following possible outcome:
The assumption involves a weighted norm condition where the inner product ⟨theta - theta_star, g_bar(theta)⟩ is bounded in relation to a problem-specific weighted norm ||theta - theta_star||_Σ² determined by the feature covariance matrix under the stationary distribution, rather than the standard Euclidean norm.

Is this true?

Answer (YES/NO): NO